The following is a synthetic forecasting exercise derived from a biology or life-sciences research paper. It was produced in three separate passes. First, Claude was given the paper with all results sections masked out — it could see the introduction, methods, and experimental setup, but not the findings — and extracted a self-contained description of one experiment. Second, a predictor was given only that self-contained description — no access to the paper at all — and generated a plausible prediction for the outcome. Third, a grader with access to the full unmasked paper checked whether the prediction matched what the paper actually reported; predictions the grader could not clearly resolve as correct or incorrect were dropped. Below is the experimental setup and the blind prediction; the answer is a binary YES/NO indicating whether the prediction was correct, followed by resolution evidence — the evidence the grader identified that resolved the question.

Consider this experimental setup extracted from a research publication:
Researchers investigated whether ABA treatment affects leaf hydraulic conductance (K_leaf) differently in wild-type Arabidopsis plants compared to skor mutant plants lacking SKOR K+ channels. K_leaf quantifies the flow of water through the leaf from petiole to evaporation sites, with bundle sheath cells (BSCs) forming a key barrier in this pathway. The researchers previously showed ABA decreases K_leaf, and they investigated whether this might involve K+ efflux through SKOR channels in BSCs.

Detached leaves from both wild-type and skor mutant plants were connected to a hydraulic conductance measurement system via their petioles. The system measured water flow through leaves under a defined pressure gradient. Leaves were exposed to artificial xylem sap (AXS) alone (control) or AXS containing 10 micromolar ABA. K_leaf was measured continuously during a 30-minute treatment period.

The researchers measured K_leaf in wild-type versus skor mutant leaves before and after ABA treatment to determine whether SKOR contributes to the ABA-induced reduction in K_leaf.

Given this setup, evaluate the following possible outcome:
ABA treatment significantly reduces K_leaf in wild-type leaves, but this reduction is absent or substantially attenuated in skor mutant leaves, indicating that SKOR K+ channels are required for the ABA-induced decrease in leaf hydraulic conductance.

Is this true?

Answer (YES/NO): YES